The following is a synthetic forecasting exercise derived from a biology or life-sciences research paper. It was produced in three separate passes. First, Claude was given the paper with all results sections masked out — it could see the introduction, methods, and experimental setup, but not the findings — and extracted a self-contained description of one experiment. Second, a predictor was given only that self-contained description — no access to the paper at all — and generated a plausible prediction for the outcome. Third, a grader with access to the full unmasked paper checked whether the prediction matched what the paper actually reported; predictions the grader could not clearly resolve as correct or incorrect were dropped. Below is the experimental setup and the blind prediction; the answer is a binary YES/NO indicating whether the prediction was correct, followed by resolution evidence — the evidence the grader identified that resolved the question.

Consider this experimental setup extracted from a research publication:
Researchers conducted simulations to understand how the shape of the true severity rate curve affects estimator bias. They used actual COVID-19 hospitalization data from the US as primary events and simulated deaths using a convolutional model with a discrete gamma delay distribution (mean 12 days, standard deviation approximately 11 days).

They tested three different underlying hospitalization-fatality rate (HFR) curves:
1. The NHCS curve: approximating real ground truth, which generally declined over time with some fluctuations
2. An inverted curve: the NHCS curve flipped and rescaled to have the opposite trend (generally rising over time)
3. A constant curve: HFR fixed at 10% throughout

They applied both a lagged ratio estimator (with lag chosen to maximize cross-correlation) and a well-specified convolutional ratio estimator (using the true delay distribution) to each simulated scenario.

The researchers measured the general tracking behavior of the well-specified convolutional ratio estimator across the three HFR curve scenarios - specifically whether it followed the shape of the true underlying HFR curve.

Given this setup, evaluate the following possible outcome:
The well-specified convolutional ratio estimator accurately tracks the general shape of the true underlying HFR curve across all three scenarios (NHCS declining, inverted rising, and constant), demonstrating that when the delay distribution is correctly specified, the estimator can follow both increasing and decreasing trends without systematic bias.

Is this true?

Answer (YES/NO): NO